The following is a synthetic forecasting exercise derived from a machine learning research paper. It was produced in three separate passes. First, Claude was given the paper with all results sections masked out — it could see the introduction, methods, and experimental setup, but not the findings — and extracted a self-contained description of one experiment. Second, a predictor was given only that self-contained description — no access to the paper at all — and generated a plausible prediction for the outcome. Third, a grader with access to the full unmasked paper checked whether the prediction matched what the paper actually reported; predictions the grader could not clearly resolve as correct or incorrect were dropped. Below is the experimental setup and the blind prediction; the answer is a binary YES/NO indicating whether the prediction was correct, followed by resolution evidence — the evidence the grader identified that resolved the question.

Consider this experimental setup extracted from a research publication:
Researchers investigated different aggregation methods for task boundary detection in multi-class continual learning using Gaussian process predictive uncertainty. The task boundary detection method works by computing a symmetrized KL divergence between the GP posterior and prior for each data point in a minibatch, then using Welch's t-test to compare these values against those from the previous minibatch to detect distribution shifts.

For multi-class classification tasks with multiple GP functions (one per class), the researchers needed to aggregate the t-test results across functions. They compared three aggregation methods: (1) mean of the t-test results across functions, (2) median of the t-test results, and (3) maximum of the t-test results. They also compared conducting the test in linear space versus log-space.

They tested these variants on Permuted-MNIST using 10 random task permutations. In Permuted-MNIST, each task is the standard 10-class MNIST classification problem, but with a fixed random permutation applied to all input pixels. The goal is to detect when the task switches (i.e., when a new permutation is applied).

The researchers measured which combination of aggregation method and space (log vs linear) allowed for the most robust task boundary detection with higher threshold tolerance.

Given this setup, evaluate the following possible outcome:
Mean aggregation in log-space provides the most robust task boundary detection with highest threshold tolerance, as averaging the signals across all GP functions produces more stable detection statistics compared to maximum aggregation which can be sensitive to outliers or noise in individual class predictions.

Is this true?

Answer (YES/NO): NO